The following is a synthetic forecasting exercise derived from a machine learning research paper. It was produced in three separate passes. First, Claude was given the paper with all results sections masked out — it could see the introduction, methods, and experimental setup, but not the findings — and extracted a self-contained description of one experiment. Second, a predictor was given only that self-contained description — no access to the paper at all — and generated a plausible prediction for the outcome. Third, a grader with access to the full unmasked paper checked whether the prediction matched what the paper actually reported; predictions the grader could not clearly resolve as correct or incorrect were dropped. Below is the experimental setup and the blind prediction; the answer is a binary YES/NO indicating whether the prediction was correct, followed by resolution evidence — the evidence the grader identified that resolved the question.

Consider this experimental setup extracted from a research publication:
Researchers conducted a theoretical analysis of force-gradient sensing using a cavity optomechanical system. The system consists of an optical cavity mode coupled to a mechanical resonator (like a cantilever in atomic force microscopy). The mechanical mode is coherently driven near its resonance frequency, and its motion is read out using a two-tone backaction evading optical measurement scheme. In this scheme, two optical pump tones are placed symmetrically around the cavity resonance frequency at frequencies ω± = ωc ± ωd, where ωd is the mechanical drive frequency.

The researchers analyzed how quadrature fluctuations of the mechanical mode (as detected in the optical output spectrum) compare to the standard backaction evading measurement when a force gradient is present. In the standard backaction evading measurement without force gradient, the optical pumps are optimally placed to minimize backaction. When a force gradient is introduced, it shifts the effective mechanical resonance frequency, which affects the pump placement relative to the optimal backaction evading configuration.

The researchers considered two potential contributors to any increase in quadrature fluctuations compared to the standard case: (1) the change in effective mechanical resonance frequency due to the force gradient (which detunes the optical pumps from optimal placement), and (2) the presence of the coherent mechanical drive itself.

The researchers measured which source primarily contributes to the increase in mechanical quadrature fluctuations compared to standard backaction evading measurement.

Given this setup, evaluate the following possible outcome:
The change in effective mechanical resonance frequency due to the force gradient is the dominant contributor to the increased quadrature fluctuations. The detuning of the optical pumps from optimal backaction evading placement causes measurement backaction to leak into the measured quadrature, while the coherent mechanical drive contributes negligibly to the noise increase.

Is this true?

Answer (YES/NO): YES